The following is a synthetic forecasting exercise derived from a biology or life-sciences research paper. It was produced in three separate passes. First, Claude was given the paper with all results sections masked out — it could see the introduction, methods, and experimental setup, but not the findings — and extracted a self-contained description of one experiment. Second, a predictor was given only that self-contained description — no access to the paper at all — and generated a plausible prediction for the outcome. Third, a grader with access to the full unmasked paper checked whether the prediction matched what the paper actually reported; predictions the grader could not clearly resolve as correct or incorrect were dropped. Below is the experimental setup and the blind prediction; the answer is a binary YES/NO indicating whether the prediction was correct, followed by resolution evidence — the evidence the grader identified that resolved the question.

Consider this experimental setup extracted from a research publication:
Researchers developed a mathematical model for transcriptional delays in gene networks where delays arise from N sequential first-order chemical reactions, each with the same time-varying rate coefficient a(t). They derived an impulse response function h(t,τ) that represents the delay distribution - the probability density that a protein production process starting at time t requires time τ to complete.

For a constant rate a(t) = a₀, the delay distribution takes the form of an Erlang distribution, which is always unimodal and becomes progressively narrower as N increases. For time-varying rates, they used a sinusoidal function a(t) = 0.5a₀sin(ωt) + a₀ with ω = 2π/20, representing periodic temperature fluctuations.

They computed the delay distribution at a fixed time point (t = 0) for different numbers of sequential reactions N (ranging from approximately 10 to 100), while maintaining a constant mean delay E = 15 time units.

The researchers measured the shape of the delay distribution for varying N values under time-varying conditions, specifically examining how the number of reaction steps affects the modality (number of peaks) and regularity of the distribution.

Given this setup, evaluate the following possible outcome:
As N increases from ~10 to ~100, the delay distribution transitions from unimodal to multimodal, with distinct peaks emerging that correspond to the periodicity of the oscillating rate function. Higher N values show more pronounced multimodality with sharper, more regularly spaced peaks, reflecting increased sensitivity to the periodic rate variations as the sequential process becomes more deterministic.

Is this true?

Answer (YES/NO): NO